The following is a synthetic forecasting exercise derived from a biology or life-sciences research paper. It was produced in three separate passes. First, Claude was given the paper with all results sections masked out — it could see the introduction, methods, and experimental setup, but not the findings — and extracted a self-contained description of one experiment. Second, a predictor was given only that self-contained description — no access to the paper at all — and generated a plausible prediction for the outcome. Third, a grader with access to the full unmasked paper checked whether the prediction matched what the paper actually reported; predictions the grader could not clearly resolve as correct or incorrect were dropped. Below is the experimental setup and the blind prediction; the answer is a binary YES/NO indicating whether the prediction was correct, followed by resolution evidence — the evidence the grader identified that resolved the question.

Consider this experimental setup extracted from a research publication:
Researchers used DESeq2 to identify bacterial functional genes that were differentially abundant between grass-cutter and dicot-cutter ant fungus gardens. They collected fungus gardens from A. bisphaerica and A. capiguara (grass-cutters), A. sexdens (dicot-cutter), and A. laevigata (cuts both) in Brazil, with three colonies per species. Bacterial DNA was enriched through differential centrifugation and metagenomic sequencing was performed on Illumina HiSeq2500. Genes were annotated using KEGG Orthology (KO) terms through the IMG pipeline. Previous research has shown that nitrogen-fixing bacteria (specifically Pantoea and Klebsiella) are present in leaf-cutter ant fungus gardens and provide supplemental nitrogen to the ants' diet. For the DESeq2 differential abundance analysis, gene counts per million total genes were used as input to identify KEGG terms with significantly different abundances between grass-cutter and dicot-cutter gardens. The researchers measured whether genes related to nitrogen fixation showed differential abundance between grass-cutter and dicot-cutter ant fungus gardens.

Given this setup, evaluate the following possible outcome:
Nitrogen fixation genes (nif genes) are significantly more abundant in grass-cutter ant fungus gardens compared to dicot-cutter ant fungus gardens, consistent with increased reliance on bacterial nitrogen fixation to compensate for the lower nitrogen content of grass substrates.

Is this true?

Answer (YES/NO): NO